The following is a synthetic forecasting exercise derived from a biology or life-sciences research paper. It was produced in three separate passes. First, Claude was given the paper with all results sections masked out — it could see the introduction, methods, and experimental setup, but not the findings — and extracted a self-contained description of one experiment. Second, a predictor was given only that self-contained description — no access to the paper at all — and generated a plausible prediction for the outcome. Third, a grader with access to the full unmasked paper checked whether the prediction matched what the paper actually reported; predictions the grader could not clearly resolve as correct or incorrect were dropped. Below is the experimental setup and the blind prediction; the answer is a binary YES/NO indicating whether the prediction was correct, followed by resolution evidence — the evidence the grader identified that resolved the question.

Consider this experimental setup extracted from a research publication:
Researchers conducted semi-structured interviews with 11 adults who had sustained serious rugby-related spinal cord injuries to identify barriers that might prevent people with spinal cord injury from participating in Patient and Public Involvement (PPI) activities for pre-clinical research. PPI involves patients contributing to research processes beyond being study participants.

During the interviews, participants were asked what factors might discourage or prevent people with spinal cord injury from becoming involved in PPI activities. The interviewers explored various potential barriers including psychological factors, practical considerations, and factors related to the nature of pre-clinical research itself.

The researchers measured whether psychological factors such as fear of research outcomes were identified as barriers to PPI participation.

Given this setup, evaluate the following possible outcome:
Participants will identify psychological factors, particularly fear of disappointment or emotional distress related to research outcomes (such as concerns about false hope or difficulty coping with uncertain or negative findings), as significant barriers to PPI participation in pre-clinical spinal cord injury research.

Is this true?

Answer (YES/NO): YES